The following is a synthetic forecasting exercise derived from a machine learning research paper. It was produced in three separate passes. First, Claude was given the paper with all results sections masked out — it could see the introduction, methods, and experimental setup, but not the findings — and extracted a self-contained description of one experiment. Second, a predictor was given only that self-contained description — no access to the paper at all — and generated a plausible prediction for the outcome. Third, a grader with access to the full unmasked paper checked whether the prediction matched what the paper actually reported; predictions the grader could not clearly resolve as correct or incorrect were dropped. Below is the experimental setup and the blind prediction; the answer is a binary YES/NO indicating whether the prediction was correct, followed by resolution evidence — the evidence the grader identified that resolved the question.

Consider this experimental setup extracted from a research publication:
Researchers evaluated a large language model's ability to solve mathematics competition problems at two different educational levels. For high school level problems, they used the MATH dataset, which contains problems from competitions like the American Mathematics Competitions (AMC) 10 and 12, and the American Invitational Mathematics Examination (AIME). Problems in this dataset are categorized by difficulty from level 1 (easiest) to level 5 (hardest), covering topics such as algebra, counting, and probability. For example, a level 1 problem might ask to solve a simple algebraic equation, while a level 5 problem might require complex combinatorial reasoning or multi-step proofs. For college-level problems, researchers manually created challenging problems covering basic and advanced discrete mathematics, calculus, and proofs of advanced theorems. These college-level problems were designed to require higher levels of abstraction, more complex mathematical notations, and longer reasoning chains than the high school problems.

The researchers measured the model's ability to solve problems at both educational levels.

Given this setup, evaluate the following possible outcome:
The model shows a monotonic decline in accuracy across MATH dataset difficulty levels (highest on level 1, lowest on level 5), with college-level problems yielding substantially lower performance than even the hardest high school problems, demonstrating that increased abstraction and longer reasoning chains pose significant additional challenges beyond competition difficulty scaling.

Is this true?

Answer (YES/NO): NO